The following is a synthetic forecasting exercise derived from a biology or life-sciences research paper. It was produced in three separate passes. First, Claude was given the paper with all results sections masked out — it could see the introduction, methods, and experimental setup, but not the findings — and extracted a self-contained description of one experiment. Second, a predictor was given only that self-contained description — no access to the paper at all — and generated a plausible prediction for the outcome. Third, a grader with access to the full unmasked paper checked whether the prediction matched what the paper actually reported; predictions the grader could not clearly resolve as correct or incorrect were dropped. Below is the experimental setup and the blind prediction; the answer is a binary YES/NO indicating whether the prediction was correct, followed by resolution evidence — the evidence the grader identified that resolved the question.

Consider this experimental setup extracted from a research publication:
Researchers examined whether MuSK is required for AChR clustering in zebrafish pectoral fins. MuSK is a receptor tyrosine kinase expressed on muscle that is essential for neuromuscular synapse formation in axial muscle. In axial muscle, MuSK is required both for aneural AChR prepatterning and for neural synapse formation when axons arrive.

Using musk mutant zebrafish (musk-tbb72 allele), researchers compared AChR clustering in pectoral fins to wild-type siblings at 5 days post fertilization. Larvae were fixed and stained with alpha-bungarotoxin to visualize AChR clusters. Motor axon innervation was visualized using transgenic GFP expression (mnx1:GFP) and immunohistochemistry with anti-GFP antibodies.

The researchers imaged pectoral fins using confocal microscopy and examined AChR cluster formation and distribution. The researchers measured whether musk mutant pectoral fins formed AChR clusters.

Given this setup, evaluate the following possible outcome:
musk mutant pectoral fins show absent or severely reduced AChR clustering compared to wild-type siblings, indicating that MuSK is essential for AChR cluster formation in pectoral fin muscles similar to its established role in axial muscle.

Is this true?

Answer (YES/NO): YES